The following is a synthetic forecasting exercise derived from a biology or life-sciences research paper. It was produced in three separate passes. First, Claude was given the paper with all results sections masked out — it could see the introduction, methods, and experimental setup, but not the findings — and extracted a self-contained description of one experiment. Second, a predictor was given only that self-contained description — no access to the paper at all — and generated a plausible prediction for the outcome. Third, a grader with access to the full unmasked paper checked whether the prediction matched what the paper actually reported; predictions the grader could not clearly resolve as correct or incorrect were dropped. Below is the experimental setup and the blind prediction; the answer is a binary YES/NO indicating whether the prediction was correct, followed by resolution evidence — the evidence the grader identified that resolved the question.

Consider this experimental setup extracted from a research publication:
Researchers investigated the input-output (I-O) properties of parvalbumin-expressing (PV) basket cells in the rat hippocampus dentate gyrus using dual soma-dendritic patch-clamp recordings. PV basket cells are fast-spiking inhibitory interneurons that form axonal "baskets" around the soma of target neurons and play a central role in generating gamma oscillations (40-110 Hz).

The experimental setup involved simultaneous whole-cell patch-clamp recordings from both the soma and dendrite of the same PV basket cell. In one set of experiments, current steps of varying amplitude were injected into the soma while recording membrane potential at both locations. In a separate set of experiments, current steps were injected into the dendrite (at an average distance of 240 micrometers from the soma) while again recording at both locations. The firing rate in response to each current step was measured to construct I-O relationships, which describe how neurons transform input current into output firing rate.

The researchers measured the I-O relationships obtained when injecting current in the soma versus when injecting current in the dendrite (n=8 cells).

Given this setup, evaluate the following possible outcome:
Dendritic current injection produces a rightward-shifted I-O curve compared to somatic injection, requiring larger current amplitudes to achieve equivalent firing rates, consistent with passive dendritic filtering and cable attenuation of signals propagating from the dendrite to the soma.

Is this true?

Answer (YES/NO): NO